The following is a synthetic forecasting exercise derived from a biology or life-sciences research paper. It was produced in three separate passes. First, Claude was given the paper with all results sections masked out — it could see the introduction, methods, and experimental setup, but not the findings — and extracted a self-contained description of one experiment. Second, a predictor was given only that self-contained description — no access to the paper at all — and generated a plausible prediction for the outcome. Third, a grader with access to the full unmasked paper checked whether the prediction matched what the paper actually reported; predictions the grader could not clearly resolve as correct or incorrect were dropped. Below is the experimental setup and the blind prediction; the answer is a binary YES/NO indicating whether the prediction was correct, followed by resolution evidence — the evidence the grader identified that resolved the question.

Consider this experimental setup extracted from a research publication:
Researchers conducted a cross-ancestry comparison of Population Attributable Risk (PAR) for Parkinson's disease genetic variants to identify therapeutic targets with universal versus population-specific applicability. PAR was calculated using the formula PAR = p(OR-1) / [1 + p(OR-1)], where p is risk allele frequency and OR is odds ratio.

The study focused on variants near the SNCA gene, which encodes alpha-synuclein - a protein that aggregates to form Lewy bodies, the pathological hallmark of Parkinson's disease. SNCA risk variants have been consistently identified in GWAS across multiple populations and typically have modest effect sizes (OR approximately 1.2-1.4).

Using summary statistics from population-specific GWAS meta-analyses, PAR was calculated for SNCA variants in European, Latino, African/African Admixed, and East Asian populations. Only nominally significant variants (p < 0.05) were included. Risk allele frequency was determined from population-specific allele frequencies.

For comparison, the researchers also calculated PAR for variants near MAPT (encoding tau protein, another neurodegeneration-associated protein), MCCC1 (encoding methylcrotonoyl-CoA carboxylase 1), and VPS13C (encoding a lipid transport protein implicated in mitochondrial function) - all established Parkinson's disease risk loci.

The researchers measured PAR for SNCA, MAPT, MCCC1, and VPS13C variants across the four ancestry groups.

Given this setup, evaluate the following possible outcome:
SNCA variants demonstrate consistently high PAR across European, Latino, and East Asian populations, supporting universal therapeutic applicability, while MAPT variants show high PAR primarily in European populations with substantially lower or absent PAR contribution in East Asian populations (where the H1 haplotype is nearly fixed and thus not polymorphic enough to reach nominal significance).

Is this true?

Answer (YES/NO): NO